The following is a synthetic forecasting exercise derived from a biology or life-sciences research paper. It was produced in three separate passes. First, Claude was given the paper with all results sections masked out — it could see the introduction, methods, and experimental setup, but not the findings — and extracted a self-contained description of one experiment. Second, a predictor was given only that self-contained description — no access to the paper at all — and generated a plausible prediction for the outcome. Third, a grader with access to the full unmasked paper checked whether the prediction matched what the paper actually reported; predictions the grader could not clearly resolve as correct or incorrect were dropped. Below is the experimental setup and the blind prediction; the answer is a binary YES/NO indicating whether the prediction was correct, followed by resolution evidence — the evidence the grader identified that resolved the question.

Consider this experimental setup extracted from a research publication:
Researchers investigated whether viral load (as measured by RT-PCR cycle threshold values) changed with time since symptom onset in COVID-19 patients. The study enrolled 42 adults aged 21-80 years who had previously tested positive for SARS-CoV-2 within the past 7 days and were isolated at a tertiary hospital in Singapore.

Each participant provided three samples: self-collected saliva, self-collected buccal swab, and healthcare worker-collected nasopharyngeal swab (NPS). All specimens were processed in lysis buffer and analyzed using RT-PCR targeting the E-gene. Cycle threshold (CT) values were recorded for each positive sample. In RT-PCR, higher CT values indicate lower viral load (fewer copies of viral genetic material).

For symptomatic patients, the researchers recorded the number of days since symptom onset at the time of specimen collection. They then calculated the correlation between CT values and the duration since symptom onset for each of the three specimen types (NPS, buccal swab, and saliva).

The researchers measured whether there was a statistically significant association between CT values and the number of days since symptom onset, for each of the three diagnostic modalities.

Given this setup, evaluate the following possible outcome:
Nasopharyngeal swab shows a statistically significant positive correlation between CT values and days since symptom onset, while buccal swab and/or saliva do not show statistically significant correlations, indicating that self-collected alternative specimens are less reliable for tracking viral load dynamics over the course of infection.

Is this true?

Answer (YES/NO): NO